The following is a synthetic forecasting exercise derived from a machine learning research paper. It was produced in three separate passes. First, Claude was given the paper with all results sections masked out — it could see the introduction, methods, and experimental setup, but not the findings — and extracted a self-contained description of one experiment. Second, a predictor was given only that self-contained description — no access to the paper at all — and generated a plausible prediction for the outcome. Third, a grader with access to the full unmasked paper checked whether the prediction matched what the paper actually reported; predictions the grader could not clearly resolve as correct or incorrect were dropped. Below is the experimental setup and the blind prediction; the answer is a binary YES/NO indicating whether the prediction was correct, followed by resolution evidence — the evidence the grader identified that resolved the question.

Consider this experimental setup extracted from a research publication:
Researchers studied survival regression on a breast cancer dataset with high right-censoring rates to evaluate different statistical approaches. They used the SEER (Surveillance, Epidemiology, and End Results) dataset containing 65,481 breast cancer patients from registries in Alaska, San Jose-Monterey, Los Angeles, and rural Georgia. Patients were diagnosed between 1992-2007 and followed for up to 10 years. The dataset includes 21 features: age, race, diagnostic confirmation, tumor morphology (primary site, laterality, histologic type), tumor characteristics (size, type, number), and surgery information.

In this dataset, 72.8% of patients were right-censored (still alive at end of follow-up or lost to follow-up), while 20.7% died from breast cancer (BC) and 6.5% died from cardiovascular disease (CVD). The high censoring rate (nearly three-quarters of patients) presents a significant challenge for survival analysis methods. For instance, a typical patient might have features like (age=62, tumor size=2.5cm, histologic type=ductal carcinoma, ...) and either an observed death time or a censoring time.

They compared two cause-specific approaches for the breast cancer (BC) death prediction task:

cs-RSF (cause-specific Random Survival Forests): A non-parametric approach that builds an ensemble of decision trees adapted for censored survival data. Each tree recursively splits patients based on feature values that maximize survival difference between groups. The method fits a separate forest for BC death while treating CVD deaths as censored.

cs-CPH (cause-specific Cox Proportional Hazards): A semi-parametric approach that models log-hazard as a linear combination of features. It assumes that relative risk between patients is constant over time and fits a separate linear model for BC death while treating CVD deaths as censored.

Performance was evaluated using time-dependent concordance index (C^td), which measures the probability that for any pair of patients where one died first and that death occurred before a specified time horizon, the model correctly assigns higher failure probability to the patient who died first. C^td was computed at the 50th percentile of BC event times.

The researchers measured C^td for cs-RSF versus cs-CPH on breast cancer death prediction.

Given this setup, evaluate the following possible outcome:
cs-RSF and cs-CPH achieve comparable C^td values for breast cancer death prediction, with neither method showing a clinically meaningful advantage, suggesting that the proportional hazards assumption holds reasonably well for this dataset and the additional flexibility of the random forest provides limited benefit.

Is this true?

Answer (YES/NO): NO